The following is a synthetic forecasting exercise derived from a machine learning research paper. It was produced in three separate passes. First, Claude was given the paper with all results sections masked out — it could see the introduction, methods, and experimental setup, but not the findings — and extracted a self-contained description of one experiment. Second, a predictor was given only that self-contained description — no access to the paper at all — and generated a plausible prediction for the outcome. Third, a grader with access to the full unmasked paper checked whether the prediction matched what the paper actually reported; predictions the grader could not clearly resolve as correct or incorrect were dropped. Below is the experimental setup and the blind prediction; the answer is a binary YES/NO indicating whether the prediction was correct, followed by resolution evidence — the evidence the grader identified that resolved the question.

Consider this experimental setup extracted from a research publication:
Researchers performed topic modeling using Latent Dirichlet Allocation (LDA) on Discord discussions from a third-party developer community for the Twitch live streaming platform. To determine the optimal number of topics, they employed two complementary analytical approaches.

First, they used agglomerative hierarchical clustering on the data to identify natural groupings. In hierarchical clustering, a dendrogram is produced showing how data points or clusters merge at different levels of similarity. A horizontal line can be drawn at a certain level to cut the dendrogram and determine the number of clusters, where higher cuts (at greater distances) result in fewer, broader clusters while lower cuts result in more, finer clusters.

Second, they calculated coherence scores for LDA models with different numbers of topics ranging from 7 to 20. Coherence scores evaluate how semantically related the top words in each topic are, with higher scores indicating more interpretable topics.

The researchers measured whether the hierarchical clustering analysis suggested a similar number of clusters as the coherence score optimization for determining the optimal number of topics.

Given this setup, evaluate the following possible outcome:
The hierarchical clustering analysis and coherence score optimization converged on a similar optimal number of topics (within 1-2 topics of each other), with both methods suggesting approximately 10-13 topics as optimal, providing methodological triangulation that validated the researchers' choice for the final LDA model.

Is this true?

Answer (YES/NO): NO